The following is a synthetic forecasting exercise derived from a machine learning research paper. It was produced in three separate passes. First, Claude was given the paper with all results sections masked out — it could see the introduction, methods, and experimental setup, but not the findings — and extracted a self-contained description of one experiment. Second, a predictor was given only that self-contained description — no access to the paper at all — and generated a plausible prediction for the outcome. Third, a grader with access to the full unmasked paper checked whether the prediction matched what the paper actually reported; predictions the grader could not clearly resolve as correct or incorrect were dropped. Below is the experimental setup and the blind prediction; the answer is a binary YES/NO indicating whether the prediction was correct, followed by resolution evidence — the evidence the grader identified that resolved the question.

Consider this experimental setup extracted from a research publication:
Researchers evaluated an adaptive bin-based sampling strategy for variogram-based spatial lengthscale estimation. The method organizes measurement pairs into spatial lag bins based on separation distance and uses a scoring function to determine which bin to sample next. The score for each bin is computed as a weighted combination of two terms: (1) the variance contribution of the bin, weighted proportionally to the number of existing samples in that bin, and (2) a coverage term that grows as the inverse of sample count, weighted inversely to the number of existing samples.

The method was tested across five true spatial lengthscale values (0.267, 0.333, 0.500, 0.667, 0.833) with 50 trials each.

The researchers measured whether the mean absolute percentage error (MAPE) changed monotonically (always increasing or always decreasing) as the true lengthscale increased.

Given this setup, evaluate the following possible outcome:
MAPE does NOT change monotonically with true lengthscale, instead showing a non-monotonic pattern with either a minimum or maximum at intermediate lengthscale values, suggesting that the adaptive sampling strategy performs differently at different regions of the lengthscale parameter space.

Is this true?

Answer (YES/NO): YES